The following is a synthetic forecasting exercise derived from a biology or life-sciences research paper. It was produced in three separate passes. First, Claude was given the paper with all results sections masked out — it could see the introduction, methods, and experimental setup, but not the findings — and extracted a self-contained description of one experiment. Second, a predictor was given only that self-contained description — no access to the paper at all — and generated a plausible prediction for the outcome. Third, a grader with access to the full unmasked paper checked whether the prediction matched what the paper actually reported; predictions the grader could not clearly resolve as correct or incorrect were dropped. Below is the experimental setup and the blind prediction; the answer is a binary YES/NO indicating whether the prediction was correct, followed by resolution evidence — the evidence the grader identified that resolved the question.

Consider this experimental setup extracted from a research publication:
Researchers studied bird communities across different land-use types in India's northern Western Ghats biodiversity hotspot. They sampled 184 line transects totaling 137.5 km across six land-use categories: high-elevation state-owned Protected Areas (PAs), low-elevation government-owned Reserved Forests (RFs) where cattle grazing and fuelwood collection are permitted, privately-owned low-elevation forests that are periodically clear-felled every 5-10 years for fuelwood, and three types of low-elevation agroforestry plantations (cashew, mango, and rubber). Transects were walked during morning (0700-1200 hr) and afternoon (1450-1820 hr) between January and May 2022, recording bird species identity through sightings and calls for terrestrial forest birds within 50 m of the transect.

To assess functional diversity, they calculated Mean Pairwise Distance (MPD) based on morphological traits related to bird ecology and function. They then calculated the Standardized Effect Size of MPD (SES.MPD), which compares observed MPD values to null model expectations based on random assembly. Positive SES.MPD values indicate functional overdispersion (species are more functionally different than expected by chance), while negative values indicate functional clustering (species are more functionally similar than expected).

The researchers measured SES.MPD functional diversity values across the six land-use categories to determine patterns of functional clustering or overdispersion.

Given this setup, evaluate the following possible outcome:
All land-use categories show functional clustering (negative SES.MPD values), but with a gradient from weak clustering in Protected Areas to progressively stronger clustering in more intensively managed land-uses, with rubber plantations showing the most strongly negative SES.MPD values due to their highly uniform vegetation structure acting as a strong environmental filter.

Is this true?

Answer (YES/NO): NO